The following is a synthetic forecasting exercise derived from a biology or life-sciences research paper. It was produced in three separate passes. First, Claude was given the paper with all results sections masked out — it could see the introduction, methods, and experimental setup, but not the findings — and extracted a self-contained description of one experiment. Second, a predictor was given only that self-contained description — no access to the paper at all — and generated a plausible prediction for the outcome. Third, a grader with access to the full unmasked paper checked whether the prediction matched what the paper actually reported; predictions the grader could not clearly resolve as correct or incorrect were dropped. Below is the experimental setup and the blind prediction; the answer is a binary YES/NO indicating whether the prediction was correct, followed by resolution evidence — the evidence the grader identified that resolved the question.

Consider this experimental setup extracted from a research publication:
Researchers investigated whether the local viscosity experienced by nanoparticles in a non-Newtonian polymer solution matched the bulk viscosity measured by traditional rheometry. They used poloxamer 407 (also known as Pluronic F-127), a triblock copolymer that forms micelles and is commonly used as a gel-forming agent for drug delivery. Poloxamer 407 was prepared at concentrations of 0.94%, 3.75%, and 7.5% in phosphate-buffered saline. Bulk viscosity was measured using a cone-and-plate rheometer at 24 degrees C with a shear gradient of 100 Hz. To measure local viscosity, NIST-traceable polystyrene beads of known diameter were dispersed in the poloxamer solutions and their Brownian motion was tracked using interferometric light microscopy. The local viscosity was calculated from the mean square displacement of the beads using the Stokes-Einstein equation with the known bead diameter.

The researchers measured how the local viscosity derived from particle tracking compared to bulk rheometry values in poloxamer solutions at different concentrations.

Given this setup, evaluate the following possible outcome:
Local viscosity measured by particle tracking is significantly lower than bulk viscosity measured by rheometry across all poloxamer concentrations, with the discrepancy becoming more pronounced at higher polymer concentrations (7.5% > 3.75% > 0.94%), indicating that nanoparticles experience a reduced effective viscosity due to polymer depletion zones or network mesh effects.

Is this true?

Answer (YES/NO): NO